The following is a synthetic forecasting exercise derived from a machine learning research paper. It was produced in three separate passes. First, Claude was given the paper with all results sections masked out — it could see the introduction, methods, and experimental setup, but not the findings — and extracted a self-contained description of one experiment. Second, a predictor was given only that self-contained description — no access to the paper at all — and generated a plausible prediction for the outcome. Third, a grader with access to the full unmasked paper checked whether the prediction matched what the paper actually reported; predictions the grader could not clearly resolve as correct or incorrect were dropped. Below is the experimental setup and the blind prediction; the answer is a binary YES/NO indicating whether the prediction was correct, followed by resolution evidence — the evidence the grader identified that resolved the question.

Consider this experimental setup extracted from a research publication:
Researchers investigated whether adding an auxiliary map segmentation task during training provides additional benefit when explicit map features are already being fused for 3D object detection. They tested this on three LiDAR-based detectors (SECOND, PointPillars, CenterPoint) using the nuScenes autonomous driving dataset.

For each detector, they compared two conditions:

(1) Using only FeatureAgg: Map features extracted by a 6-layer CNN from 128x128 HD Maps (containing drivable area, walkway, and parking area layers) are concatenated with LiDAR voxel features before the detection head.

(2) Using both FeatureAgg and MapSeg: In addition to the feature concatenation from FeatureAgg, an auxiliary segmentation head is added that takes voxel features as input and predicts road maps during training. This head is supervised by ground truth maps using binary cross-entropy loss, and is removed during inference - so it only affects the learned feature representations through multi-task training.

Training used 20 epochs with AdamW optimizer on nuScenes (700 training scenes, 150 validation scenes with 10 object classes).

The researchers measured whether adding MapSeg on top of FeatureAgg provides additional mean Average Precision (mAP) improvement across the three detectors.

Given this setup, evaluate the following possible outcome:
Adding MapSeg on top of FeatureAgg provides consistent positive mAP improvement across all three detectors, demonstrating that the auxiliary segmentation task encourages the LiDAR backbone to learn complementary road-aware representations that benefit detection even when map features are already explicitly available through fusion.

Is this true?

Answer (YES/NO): YES